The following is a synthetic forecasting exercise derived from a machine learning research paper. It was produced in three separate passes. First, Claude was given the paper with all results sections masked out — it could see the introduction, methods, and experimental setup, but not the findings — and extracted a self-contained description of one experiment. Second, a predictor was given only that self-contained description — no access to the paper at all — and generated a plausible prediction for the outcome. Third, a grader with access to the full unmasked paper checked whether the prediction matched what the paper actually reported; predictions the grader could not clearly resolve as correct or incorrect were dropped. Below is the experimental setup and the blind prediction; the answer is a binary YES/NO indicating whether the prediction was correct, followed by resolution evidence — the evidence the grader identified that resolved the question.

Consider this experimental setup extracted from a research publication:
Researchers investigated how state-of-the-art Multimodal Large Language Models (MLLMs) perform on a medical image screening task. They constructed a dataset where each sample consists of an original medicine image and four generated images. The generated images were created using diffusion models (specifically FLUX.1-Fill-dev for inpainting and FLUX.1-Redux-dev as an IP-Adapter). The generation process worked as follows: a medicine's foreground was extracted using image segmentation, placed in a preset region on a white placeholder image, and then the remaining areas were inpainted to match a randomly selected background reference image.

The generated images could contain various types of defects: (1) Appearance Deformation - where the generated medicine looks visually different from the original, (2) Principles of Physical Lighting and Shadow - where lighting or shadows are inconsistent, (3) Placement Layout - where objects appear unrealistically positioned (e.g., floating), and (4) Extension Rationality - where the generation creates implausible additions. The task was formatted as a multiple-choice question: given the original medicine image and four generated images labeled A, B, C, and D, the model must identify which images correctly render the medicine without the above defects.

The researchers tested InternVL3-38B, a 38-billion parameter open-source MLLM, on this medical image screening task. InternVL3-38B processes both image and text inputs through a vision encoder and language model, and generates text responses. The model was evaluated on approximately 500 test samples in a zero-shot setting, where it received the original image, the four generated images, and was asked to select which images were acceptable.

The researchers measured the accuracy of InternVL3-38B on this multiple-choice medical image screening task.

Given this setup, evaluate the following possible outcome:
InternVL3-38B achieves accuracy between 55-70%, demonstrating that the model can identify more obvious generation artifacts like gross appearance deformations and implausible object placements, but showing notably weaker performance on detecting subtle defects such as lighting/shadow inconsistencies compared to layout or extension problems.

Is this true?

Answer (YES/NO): NO